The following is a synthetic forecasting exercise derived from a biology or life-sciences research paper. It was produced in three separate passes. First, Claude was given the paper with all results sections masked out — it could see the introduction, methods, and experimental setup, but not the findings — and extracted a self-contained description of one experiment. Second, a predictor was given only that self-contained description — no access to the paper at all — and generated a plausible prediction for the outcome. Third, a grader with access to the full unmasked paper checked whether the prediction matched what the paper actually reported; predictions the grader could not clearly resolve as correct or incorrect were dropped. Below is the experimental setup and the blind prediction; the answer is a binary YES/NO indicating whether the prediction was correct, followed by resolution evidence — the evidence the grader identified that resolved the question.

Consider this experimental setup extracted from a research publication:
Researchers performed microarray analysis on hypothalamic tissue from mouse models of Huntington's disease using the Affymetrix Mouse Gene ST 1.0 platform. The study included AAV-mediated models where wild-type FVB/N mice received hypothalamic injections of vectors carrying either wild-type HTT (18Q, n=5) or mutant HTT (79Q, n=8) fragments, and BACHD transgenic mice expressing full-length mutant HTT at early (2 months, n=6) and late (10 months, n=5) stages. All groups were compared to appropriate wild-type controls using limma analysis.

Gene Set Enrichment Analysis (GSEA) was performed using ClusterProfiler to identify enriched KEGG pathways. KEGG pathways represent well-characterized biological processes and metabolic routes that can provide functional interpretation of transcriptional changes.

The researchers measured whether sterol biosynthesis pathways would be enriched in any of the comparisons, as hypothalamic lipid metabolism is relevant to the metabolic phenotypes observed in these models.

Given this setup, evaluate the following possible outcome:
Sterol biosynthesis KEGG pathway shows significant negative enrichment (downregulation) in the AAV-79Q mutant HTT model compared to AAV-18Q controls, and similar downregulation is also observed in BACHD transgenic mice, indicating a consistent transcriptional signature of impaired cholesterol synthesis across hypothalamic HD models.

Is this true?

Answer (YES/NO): NO